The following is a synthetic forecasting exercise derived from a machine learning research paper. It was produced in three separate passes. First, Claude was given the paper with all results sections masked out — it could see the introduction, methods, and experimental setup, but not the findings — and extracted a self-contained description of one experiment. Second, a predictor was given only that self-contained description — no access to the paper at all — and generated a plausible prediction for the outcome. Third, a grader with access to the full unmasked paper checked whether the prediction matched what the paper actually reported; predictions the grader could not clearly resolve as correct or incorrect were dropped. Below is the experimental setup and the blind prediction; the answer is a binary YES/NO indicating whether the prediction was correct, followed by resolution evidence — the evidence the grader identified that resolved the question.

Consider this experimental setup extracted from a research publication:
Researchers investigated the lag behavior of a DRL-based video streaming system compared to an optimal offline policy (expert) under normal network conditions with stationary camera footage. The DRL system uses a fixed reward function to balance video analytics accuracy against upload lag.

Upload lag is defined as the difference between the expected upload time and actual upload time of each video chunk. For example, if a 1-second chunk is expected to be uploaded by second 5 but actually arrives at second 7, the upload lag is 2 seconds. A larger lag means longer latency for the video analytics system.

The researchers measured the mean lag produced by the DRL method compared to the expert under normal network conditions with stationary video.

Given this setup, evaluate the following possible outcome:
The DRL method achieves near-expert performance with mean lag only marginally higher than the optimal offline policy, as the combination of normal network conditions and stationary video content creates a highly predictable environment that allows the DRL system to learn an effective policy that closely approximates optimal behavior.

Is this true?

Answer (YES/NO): NO